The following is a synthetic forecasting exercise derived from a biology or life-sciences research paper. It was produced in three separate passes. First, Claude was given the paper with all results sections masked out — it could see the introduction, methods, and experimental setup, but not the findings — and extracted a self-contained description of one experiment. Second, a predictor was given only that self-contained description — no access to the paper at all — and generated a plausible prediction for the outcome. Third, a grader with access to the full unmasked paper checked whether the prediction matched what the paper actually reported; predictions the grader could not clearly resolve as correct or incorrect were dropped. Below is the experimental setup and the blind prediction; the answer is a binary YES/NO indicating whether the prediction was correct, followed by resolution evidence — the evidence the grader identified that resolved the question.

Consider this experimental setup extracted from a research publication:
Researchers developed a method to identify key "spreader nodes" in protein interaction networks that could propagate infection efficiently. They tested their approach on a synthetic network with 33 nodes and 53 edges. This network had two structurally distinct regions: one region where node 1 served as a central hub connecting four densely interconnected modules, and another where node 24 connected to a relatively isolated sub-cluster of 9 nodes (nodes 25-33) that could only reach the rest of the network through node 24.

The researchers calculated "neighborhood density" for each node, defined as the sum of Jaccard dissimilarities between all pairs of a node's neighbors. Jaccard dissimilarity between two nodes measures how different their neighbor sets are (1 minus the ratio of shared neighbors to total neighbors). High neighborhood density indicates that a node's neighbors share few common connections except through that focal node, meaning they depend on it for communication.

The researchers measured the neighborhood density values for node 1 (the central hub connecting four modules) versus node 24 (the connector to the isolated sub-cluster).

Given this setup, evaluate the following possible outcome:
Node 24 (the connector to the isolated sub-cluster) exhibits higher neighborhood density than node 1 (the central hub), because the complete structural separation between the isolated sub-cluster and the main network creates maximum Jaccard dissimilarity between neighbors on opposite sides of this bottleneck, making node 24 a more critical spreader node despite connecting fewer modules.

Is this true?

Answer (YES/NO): YES